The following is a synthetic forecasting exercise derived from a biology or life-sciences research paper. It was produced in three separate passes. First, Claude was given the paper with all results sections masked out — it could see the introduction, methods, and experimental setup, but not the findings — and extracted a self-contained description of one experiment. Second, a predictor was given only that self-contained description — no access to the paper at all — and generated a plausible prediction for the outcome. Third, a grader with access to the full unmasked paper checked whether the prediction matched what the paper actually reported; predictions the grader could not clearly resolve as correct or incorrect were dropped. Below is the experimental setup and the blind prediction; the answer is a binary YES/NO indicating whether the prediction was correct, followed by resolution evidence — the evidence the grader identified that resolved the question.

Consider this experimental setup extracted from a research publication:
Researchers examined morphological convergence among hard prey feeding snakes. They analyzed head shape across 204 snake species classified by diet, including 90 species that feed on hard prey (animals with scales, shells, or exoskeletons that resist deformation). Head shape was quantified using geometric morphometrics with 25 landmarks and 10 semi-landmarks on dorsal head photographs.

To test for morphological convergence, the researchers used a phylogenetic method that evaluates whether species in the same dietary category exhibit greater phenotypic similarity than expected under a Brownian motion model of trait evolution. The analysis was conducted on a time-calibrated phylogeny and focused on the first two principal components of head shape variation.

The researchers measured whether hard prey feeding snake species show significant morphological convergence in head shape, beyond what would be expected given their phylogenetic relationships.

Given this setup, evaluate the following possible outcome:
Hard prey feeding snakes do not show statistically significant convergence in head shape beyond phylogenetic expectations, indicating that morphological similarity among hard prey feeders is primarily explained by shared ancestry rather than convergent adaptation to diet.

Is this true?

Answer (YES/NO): YES